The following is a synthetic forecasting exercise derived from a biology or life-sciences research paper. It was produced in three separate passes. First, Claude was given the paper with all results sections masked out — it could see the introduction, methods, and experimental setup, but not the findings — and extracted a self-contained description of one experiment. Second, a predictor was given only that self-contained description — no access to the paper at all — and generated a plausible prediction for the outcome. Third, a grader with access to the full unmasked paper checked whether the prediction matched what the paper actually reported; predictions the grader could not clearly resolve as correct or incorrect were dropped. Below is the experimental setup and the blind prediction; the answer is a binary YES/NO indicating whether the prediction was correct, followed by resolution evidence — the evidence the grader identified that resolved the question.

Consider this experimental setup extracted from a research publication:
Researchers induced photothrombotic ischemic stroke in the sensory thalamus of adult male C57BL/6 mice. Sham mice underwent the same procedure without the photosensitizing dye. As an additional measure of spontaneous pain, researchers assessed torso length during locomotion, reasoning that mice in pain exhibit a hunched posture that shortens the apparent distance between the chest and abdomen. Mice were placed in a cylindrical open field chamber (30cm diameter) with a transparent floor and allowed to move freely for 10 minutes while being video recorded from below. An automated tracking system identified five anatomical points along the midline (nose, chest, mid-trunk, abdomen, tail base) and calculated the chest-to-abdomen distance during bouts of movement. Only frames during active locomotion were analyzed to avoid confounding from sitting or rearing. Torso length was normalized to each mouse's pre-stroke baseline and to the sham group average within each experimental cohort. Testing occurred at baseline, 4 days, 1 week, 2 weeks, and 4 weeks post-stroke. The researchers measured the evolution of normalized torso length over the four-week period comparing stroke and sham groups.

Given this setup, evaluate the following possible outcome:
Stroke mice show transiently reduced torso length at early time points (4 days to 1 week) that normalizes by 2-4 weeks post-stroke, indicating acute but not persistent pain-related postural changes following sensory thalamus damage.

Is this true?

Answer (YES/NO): YES